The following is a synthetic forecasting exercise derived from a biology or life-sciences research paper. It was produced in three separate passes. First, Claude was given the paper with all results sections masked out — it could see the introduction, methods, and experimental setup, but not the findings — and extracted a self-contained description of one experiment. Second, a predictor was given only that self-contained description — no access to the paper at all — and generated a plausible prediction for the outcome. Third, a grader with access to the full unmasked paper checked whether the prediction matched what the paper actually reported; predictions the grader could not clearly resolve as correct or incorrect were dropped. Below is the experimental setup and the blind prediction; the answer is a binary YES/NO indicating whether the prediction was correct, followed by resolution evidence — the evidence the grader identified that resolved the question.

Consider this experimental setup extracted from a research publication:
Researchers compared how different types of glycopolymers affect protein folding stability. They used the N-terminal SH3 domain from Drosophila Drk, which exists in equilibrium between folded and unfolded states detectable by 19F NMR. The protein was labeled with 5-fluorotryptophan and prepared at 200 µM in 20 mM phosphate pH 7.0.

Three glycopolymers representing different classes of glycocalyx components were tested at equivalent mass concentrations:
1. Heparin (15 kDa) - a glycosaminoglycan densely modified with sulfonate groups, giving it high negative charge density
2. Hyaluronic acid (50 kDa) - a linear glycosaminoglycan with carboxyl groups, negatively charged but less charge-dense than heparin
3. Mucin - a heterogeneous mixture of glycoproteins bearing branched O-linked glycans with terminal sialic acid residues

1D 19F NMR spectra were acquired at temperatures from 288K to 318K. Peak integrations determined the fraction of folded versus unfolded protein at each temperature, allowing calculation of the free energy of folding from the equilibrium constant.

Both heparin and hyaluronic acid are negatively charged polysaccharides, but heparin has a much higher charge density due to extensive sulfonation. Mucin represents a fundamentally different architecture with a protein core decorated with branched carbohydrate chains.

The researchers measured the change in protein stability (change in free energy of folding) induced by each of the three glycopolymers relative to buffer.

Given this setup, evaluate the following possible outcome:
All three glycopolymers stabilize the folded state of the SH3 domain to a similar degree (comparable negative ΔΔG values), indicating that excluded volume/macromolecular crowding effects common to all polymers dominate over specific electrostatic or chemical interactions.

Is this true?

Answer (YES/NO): NO